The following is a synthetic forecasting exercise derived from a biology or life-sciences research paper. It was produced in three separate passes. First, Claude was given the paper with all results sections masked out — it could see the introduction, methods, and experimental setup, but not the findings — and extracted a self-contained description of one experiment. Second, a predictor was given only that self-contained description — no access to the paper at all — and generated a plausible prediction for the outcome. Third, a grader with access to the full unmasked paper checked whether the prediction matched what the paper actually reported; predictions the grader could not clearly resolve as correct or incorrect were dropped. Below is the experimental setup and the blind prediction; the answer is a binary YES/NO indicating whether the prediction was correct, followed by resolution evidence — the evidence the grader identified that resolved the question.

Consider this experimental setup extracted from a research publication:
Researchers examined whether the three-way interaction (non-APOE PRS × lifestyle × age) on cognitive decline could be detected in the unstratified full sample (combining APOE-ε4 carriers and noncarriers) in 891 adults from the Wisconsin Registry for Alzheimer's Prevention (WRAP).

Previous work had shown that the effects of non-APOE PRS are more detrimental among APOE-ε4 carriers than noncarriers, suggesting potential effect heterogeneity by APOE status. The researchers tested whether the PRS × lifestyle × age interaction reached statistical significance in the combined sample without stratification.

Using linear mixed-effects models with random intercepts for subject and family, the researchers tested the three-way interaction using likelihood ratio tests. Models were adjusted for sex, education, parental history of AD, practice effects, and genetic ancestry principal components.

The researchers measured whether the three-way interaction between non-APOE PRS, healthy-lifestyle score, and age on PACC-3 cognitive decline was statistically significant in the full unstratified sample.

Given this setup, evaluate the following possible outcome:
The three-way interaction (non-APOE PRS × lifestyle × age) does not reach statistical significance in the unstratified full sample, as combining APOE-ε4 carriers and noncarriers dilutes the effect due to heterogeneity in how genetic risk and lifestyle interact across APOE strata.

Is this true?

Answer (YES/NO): YES